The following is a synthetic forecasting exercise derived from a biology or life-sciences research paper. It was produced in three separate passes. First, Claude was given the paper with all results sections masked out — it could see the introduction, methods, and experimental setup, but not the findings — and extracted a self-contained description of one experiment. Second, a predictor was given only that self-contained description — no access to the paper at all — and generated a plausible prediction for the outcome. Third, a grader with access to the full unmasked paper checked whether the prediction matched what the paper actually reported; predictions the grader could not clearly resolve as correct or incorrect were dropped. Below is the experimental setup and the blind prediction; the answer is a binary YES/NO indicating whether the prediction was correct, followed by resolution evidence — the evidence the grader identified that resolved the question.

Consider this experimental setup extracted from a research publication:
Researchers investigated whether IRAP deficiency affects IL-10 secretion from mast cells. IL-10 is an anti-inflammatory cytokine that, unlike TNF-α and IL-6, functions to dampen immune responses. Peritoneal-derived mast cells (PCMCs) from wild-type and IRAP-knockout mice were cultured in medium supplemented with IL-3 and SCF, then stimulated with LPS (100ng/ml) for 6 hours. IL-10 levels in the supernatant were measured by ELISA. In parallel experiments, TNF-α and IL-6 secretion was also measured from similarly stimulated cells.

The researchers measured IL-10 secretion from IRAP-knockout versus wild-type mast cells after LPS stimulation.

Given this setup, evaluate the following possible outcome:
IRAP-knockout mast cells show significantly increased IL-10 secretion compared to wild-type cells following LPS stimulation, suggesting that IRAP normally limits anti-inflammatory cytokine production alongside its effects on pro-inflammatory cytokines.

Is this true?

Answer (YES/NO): NO